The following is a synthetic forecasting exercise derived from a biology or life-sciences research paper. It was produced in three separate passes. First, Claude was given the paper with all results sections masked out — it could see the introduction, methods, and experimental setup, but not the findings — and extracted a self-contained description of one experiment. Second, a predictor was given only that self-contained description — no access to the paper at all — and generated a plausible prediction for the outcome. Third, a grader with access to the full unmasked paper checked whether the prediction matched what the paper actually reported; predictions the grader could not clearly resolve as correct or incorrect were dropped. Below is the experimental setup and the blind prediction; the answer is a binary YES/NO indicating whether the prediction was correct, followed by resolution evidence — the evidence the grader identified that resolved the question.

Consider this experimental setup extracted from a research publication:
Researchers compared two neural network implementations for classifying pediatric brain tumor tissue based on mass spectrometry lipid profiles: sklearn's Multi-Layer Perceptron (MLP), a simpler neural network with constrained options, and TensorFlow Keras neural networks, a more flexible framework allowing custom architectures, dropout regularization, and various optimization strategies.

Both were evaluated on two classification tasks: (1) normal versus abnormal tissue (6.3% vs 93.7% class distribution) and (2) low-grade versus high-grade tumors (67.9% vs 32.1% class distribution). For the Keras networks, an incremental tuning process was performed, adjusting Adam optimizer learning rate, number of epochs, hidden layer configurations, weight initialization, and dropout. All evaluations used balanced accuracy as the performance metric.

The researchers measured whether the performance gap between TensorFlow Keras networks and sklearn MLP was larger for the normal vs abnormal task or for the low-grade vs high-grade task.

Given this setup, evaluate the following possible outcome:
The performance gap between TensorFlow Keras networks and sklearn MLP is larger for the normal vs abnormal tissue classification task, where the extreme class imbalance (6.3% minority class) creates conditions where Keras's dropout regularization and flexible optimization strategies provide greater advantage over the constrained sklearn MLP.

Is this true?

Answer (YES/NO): NO